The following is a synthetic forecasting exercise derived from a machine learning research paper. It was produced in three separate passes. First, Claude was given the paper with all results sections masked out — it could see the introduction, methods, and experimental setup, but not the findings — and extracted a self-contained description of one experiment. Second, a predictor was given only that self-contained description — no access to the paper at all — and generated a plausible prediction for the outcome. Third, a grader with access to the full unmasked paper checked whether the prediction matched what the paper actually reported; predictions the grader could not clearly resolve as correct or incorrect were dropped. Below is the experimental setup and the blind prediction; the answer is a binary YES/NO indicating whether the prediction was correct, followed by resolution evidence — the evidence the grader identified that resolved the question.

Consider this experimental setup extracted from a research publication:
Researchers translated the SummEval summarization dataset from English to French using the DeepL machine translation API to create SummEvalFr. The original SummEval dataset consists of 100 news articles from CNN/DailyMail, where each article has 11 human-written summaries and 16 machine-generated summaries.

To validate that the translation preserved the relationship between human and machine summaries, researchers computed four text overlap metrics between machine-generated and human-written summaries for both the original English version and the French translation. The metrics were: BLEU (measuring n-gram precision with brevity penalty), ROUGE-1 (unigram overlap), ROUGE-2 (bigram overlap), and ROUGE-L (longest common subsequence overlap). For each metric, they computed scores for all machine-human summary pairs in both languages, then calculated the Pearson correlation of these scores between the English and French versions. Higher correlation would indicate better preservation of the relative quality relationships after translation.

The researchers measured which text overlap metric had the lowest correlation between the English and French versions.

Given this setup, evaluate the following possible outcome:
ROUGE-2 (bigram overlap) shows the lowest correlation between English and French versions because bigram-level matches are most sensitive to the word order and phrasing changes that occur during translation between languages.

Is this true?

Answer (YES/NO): NO